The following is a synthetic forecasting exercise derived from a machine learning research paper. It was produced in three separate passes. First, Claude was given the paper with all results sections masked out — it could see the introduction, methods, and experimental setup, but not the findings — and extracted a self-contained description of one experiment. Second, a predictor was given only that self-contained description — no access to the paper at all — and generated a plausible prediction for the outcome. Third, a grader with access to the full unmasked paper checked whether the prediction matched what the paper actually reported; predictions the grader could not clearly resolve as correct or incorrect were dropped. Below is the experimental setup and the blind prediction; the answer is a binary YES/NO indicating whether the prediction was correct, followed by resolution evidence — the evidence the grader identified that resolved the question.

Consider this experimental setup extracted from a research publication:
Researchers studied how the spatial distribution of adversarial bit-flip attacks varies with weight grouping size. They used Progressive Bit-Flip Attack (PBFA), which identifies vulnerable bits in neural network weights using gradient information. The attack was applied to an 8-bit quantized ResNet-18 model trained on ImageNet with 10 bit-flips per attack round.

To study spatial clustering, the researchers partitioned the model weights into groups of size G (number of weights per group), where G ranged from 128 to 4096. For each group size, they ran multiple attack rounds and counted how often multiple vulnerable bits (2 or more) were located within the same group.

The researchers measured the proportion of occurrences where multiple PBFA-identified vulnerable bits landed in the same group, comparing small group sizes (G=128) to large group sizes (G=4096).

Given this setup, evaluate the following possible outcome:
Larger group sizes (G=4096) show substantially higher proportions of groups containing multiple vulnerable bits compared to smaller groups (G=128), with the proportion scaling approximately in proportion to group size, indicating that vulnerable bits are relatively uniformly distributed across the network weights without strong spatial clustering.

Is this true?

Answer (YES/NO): NO